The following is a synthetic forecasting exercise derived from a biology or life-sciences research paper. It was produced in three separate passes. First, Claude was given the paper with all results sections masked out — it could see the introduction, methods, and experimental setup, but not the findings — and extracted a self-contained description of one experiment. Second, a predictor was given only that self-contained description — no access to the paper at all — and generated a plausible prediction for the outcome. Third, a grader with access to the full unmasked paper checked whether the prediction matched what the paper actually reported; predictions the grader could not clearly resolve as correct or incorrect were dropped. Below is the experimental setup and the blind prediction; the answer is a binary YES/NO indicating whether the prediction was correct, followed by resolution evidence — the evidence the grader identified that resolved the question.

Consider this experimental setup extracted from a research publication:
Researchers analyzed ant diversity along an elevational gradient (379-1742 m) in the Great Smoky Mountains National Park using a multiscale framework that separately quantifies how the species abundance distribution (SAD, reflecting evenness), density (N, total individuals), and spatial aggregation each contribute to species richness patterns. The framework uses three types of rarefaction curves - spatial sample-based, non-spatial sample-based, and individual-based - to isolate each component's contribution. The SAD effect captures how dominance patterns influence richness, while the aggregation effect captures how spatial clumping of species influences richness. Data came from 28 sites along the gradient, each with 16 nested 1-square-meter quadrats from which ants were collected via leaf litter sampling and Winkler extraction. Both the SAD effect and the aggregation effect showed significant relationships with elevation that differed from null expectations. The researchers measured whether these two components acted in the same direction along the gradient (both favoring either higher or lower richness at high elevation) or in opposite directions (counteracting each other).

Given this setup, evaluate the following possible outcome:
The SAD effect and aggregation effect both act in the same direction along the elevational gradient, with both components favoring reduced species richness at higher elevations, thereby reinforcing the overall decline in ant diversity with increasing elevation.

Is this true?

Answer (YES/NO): NO